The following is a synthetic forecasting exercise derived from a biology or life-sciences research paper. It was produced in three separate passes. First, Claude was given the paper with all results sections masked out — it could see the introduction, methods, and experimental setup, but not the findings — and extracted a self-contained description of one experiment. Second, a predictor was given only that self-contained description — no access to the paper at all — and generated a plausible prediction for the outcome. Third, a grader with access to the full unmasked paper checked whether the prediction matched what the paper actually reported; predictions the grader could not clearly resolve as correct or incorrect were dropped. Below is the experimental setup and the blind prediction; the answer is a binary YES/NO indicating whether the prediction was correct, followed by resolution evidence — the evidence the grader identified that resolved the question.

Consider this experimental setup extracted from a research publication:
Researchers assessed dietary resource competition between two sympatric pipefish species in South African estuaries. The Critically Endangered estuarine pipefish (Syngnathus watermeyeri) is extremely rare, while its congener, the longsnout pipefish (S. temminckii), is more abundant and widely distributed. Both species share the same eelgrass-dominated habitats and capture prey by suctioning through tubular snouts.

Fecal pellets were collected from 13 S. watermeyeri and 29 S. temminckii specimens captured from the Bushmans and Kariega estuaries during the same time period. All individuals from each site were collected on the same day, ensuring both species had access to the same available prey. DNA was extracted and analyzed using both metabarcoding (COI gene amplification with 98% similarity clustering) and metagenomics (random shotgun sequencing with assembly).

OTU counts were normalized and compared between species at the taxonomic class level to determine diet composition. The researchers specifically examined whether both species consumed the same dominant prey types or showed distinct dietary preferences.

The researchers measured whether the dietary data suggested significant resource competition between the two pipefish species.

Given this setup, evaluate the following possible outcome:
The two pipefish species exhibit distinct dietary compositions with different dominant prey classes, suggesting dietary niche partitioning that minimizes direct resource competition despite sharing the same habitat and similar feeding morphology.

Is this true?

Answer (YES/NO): YES